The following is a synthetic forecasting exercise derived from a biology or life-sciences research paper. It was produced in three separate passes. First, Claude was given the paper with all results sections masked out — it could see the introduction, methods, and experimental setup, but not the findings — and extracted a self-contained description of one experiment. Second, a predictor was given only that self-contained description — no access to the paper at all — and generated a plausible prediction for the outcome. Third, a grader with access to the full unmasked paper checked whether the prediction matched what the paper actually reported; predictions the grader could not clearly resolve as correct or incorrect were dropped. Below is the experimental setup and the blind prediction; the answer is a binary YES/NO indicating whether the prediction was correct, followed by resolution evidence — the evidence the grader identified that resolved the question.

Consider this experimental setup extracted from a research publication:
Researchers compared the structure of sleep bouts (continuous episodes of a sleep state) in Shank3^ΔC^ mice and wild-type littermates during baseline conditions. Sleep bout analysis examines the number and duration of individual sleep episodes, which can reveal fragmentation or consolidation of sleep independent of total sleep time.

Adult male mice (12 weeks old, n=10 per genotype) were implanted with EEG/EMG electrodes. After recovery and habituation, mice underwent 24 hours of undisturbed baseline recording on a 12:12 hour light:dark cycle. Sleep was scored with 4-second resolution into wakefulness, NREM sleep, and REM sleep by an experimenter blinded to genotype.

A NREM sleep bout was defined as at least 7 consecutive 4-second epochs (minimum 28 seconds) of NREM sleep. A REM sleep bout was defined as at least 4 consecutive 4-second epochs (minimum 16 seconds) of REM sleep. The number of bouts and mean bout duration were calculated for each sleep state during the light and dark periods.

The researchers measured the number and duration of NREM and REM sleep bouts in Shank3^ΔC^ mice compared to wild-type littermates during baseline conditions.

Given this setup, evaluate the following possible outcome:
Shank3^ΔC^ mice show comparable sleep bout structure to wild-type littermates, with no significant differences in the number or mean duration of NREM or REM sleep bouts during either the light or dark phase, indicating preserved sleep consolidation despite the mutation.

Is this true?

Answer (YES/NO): NO